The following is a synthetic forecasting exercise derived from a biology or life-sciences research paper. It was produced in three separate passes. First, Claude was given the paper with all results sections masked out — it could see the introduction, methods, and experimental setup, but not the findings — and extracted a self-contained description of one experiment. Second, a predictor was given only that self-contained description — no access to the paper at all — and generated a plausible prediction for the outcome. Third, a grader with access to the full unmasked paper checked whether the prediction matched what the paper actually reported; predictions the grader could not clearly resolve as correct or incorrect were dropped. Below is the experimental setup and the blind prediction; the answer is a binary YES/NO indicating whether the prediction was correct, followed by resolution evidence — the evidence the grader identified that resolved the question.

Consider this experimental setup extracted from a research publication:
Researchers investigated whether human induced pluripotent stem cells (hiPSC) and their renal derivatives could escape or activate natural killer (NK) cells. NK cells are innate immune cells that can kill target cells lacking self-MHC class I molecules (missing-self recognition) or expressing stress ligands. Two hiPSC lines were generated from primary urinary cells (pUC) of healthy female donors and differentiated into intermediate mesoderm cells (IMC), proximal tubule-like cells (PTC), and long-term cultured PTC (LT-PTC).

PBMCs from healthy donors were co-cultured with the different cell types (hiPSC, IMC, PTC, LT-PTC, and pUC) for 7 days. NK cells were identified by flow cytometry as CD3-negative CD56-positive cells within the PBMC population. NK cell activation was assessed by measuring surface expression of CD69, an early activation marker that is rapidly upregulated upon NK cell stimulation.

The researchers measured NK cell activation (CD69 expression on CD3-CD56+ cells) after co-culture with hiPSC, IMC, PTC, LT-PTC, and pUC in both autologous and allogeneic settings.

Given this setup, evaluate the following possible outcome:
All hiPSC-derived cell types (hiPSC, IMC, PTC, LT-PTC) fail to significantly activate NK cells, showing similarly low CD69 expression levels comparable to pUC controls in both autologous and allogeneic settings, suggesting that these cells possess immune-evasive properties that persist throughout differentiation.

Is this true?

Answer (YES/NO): NO